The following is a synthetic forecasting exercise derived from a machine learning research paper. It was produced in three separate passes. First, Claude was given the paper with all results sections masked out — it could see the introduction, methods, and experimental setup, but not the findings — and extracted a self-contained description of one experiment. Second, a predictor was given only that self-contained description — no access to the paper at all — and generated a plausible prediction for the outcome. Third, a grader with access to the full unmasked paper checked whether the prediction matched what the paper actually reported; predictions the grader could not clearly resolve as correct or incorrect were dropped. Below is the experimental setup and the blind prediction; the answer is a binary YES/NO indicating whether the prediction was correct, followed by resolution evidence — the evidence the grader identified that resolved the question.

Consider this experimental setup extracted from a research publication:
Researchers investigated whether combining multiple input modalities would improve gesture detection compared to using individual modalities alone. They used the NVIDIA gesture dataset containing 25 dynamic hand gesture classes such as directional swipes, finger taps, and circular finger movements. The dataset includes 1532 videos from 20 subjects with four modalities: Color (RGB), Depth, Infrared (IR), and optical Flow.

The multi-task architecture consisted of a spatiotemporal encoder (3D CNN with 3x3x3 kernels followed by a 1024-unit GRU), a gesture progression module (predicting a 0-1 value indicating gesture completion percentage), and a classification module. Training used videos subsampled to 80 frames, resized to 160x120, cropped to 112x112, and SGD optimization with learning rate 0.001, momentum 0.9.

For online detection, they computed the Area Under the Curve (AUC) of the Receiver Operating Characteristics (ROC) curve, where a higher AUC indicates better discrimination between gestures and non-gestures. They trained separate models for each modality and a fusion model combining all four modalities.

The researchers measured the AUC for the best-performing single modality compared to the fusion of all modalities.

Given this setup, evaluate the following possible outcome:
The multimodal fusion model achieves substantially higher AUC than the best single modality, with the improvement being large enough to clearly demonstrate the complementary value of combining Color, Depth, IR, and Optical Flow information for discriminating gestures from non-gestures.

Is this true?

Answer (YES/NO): NO